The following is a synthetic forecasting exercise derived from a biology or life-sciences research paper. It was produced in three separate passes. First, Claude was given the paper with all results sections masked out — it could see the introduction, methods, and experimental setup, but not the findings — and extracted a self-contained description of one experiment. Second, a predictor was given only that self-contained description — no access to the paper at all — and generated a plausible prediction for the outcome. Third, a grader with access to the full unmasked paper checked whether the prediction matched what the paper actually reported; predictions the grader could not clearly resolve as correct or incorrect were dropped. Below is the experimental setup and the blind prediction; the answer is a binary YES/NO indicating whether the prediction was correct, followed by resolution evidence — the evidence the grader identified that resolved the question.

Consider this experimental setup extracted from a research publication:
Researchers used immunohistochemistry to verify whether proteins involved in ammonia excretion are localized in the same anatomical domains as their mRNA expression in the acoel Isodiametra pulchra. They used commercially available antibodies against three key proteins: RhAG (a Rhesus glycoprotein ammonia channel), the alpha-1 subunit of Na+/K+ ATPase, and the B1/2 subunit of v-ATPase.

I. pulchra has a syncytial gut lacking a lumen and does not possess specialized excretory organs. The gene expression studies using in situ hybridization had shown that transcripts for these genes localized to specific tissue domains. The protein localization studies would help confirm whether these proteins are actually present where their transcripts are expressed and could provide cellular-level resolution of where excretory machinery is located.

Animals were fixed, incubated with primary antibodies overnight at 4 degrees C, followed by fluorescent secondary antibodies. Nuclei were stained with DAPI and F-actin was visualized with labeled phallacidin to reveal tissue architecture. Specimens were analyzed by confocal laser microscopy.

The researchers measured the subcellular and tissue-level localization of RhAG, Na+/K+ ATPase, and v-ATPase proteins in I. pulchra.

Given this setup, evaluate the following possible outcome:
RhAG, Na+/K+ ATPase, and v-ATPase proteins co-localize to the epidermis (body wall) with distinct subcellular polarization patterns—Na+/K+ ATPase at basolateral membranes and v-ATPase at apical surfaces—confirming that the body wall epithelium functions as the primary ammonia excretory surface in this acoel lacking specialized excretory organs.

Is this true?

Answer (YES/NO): NO